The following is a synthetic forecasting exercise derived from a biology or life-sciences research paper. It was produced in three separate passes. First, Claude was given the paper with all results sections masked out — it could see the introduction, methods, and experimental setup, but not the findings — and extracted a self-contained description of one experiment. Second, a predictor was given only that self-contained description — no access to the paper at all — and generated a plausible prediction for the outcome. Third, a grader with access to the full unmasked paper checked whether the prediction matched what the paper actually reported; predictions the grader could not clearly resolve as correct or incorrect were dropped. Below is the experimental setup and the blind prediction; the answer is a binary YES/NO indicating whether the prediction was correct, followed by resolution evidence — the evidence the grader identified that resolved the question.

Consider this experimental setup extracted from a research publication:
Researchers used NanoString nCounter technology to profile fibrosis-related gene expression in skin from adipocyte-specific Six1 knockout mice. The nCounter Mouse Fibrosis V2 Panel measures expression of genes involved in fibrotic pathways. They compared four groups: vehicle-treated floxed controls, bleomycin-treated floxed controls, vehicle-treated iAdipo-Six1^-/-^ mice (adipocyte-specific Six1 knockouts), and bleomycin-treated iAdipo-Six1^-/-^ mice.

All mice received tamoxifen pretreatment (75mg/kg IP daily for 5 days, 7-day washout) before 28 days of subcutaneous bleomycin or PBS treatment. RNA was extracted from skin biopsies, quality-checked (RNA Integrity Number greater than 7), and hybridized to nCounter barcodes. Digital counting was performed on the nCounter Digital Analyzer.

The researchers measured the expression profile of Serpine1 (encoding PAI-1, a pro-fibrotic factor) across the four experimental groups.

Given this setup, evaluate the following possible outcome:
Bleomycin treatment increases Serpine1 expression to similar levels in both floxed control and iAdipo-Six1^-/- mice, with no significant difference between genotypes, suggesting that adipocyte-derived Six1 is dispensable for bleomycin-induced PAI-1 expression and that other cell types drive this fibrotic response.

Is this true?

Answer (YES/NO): NO